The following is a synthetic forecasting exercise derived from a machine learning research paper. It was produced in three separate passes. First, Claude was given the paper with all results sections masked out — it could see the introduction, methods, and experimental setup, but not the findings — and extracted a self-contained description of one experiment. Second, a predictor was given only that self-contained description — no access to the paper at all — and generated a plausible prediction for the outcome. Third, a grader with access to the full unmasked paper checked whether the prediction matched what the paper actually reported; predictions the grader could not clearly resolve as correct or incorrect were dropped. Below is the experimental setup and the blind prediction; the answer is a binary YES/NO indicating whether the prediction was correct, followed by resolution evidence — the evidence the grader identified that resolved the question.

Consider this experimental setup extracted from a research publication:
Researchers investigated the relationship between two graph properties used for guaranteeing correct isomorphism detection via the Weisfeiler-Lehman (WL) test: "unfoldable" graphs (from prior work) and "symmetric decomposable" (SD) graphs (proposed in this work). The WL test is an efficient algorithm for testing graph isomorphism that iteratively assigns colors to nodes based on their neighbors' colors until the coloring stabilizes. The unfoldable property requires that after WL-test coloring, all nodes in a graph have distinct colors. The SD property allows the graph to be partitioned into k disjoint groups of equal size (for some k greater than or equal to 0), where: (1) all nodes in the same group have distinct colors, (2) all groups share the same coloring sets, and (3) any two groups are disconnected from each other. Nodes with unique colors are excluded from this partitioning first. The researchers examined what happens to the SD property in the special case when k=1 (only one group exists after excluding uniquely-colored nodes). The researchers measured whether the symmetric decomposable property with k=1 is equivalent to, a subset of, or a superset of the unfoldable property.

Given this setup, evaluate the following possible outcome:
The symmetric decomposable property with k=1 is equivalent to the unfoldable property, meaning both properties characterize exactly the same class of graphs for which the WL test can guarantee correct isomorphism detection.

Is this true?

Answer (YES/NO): YES